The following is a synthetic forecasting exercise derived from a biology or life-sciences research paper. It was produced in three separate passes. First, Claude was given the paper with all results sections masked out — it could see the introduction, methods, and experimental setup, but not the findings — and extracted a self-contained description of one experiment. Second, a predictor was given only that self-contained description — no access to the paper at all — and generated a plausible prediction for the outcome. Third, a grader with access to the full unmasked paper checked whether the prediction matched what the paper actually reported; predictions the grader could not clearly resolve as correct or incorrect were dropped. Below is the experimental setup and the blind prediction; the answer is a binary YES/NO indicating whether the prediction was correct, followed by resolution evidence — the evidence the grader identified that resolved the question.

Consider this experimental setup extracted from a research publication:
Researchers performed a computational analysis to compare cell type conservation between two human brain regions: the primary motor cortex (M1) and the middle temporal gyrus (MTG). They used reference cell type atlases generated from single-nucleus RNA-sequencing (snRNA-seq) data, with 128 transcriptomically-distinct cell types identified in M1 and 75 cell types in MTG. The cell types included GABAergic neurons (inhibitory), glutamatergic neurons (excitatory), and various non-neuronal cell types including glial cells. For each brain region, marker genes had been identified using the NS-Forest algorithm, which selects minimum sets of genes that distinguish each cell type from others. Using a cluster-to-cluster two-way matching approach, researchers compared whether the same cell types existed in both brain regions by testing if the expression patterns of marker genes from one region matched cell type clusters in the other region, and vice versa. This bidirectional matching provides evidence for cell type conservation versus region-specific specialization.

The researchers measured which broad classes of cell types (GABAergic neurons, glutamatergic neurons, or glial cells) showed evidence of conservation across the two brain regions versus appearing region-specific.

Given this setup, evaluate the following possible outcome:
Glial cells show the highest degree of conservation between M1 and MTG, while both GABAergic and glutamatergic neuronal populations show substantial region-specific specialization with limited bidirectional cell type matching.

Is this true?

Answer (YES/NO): NO